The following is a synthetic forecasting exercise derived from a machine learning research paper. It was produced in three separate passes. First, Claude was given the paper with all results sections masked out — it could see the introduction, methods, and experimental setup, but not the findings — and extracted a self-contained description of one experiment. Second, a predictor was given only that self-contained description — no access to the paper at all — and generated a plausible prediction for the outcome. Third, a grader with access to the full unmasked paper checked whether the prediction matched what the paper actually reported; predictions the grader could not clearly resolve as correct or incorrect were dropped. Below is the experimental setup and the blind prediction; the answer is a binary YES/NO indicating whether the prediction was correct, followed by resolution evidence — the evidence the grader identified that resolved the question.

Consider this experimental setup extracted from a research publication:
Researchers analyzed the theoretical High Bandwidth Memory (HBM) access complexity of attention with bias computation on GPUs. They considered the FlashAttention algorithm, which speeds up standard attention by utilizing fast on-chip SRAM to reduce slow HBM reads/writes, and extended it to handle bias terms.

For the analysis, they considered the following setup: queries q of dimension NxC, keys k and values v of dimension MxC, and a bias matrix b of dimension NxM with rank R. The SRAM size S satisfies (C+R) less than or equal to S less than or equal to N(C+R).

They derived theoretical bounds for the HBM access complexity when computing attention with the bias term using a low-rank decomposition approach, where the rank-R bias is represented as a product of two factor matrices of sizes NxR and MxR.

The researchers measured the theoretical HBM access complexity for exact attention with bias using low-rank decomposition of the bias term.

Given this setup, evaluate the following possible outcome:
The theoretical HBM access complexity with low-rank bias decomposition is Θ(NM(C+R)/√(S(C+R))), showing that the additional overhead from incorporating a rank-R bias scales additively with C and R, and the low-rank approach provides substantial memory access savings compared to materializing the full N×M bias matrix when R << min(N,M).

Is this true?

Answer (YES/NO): NO